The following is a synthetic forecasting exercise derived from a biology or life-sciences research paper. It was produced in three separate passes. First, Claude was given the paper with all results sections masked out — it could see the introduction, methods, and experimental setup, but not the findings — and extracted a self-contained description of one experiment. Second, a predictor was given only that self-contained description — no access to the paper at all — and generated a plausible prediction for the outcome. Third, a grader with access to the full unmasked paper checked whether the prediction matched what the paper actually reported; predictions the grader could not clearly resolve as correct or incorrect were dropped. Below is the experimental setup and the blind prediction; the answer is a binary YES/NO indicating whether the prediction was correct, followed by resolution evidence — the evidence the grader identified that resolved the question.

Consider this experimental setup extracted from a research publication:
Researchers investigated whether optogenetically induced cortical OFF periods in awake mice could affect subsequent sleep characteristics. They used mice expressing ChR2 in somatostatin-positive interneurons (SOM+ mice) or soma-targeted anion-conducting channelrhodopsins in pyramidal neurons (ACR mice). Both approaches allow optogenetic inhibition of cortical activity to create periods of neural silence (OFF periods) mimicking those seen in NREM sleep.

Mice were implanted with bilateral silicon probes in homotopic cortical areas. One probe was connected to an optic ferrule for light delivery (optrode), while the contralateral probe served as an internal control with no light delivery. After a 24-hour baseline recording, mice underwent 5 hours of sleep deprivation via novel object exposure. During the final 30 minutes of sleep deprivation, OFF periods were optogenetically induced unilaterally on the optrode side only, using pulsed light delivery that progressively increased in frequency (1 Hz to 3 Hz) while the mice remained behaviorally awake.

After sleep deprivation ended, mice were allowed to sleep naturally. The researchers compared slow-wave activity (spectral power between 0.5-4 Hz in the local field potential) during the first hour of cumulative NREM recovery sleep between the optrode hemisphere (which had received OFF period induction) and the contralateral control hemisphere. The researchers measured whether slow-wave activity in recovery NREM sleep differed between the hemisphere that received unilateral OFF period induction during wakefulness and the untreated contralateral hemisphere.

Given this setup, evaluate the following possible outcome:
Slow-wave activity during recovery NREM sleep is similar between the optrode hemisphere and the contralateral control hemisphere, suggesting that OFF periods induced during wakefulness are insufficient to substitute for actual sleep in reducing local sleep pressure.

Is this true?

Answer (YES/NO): NO